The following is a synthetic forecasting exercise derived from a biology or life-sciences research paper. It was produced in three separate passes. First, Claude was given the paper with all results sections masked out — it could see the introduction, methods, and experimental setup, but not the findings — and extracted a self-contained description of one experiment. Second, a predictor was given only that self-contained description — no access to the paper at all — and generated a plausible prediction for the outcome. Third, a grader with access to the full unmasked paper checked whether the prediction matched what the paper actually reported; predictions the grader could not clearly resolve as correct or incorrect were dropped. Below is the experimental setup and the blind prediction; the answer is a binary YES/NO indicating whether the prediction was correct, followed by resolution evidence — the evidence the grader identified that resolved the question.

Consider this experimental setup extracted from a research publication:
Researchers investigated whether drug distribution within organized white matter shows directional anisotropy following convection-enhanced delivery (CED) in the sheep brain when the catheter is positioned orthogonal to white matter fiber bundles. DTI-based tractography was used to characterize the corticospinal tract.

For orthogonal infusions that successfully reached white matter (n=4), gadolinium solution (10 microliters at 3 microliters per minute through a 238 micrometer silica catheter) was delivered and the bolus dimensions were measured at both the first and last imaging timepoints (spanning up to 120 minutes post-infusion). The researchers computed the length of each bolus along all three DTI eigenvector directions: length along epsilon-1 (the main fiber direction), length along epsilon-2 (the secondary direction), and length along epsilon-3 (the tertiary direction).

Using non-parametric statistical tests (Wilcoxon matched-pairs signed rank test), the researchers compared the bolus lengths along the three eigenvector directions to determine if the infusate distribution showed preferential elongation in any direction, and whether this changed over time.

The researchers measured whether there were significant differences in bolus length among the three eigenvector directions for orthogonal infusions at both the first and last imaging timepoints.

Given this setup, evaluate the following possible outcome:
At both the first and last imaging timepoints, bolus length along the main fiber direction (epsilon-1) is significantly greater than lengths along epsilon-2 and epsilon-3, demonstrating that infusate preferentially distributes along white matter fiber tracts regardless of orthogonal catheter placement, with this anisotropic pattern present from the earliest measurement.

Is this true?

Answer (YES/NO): NO